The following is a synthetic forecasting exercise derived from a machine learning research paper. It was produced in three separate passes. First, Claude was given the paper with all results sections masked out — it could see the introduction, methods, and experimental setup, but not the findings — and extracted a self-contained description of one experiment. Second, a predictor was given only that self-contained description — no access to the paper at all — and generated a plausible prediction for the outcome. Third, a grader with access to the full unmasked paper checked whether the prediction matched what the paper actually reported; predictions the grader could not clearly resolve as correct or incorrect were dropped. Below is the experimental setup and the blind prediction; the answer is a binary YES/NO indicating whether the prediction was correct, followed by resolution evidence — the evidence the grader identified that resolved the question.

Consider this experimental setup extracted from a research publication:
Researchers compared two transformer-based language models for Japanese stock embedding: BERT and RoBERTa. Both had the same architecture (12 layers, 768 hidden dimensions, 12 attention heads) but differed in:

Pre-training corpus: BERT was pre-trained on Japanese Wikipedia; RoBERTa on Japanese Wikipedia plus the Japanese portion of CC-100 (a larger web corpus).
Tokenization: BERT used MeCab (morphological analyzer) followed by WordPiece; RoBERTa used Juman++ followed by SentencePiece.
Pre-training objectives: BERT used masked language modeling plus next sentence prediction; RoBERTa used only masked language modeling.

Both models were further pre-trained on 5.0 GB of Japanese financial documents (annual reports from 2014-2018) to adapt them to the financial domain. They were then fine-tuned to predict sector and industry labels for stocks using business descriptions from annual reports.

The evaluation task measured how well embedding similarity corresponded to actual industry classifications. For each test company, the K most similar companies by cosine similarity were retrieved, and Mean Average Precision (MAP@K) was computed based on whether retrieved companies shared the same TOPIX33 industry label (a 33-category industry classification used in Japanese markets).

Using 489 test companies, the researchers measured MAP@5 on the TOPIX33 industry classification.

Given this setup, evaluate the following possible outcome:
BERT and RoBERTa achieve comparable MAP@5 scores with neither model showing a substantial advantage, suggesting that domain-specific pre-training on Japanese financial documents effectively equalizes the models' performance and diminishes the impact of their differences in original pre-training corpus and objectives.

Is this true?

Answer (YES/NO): NO